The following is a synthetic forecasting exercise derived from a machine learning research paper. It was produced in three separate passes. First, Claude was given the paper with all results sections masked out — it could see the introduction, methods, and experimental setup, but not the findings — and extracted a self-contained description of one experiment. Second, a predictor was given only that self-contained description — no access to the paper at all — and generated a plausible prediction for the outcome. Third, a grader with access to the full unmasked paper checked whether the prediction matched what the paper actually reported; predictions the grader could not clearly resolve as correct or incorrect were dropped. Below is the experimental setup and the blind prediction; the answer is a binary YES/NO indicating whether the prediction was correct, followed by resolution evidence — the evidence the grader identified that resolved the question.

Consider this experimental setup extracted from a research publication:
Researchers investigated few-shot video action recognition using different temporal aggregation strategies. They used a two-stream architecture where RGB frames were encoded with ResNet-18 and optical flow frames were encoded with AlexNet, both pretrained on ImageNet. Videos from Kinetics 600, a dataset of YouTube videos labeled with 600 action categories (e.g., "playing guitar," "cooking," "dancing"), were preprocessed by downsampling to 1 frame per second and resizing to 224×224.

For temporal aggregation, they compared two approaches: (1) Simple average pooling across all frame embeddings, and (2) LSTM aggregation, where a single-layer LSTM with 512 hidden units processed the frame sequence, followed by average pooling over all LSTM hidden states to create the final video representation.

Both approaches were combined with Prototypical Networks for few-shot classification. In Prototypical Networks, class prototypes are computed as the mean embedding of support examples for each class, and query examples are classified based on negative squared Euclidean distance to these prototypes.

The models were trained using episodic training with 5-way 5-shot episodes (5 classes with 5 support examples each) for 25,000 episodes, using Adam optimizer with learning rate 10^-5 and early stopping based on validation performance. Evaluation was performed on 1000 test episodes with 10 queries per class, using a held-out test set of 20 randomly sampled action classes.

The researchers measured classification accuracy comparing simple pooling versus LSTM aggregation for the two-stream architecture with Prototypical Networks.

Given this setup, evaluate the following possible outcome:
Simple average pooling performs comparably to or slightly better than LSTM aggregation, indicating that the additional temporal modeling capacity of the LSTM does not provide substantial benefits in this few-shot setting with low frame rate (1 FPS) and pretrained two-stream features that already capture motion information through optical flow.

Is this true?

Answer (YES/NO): NO